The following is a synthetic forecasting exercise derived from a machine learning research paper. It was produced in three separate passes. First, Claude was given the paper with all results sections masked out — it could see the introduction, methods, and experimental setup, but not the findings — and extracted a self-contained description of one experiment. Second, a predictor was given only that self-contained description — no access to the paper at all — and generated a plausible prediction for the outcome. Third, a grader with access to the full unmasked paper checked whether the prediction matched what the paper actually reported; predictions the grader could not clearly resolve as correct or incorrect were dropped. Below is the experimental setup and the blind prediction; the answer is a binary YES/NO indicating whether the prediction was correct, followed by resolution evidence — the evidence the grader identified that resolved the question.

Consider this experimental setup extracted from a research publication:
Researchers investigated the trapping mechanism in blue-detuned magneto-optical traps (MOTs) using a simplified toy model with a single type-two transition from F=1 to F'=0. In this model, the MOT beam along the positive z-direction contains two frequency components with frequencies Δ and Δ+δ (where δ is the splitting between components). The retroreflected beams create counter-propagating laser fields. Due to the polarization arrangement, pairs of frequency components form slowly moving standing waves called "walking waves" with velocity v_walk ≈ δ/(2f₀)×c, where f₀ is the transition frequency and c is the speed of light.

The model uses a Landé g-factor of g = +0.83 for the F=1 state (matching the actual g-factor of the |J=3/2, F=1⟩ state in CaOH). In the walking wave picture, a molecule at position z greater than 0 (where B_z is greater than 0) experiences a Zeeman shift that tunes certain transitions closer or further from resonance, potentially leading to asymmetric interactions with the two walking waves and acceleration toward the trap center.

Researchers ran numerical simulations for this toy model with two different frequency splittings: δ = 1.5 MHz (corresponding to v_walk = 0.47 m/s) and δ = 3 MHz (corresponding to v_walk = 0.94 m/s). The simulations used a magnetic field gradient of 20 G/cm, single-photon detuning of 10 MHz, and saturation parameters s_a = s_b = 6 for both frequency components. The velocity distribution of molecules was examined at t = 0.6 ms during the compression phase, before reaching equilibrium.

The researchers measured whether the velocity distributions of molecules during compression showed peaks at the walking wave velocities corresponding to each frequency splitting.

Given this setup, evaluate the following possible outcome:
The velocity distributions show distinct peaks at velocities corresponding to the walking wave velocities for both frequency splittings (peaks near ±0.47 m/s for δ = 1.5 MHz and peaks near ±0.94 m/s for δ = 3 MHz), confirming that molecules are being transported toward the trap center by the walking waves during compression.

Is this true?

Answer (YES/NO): YES